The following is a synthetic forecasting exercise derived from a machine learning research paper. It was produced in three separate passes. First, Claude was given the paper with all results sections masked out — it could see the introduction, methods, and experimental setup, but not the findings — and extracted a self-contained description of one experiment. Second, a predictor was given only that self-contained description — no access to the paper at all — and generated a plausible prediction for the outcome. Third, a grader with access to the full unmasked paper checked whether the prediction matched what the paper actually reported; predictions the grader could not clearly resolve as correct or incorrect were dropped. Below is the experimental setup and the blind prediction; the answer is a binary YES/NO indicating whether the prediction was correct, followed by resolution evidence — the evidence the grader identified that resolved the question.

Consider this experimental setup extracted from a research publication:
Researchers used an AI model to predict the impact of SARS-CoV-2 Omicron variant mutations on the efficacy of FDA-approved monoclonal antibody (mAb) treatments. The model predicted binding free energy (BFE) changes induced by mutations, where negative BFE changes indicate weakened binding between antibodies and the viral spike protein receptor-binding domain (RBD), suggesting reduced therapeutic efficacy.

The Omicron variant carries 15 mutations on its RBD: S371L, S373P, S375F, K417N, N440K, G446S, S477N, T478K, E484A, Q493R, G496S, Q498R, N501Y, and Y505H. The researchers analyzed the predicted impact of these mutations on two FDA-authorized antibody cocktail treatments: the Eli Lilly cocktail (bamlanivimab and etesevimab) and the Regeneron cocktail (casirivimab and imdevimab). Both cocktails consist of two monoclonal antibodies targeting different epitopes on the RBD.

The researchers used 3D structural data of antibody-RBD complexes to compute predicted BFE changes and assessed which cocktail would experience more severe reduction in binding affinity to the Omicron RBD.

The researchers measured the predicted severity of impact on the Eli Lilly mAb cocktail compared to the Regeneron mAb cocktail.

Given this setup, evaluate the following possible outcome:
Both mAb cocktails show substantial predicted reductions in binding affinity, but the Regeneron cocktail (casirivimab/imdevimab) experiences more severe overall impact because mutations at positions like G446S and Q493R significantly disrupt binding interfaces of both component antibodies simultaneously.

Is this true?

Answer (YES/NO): NO